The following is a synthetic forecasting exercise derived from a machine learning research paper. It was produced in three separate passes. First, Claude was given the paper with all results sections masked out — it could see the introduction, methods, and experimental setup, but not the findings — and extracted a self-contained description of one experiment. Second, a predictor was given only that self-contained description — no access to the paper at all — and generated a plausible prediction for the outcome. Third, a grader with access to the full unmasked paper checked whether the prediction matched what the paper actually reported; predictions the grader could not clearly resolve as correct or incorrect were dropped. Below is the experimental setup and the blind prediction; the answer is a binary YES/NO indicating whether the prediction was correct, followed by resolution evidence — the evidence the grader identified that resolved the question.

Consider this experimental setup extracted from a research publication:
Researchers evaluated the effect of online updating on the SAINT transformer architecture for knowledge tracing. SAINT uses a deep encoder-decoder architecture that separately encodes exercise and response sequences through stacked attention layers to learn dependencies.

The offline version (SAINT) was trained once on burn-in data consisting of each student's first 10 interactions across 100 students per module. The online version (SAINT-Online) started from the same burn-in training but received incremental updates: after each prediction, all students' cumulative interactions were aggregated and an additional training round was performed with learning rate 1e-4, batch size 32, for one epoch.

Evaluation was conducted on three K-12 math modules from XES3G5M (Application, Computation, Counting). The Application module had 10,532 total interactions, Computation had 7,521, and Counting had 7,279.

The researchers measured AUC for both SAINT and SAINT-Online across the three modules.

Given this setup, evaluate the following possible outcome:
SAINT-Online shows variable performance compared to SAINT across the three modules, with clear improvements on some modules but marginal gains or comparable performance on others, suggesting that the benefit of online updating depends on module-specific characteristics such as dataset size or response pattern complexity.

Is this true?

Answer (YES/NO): NO